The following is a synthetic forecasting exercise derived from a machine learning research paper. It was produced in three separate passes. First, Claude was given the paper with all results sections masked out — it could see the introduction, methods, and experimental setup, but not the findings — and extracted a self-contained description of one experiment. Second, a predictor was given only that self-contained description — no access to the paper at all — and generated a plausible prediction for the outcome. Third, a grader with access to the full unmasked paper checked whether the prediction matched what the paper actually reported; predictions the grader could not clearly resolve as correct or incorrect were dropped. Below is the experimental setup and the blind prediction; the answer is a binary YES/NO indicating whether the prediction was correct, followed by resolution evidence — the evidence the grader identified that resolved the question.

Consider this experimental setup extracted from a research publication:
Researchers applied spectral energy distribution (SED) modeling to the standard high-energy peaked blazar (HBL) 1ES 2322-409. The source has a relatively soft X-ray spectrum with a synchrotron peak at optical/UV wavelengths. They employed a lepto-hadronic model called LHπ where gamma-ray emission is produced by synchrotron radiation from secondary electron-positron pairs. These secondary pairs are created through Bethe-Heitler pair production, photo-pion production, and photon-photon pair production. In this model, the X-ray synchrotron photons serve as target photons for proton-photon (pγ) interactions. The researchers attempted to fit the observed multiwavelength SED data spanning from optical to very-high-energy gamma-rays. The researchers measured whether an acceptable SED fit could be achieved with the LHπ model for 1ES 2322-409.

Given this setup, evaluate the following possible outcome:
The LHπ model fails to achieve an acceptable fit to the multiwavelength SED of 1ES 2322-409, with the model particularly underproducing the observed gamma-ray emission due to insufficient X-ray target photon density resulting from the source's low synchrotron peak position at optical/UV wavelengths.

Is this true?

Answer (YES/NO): YES